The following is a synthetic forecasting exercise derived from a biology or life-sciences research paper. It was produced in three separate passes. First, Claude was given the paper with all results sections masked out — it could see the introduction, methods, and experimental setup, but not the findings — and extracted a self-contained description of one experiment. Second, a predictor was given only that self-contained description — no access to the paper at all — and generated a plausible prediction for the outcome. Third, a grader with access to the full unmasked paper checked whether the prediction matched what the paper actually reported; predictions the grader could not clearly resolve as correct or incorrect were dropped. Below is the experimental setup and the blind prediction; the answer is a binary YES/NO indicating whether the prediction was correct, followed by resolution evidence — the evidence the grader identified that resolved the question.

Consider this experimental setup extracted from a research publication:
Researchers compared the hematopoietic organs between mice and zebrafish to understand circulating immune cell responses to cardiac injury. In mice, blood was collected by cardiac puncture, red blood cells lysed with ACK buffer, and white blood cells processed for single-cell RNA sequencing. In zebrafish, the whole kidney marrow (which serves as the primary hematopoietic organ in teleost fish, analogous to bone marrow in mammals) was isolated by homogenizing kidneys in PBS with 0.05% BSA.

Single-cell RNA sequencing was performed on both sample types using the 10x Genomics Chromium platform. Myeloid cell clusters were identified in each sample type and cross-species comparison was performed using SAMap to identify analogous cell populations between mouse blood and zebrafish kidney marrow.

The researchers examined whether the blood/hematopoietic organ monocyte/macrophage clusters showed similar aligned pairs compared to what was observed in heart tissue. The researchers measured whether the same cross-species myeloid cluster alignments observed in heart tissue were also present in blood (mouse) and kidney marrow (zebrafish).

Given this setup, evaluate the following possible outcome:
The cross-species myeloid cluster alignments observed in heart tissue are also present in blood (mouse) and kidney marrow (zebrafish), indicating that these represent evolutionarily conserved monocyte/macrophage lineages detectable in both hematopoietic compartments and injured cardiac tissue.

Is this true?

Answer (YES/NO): NO